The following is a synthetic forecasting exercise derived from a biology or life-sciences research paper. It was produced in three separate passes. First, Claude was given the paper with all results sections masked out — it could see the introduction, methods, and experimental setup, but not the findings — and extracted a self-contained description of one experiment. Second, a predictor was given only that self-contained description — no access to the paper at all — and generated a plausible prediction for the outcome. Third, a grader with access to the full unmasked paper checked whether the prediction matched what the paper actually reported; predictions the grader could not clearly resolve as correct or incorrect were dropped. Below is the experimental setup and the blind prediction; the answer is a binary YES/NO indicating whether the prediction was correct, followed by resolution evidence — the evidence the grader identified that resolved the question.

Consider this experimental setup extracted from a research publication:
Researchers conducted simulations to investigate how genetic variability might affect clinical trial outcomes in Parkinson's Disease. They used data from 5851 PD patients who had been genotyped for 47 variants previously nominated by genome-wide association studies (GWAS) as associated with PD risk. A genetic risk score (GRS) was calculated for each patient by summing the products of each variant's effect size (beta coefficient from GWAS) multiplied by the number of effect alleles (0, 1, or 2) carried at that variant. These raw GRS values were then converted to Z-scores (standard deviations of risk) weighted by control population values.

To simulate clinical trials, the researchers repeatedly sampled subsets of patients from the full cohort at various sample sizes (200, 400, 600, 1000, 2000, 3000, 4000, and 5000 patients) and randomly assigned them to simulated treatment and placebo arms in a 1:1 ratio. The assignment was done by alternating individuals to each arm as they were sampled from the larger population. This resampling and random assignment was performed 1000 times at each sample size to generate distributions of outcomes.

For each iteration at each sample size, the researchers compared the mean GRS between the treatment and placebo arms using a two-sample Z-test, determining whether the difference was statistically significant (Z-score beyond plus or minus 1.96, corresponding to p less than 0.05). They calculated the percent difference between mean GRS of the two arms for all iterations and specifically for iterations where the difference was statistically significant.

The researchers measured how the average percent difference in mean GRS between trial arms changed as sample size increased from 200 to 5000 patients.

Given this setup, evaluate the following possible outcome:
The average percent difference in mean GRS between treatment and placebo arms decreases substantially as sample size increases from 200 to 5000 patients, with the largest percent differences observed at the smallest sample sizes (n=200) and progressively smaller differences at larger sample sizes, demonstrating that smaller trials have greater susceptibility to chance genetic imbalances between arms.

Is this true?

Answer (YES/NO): YES